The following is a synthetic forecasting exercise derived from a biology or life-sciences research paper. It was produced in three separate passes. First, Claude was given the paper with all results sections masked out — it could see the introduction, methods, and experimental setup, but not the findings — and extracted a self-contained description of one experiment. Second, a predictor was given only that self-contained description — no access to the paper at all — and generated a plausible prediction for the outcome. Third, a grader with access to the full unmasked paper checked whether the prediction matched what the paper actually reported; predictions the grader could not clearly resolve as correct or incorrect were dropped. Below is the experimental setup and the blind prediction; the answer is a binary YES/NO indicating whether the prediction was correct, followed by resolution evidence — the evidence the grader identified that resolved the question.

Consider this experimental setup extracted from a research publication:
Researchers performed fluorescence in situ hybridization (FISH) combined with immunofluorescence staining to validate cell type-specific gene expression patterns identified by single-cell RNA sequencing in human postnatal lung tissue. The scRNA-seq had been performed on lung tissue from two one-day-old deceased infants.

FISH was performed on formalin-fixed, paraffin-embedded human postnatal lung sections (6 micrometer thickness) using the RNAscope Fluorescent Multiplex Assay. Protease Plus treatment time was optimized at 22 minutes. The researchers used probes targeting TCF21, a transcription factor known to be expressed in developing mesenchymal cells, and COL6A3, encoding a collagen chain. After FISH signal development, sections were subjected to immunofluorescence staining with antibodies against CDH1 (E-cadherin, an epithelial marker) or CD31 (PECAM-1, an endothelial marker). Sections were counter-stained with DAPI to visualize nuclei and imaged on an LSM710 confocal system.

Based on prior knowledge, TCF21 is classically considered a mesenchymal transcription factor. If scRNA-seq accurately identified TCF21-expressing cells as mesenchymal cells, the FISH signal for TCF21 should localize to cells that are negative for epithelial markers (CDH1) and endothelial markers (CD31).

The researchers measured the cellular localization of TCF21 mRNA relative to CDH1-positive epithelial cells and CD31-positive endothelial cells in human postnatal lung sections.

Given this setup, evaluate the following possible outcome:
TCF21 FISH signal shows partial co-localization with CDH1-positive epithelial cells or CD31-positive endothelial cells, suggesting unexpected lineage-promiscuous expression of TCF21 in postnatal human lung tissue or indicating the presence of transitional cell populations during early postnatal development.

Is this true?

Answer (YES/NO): NO